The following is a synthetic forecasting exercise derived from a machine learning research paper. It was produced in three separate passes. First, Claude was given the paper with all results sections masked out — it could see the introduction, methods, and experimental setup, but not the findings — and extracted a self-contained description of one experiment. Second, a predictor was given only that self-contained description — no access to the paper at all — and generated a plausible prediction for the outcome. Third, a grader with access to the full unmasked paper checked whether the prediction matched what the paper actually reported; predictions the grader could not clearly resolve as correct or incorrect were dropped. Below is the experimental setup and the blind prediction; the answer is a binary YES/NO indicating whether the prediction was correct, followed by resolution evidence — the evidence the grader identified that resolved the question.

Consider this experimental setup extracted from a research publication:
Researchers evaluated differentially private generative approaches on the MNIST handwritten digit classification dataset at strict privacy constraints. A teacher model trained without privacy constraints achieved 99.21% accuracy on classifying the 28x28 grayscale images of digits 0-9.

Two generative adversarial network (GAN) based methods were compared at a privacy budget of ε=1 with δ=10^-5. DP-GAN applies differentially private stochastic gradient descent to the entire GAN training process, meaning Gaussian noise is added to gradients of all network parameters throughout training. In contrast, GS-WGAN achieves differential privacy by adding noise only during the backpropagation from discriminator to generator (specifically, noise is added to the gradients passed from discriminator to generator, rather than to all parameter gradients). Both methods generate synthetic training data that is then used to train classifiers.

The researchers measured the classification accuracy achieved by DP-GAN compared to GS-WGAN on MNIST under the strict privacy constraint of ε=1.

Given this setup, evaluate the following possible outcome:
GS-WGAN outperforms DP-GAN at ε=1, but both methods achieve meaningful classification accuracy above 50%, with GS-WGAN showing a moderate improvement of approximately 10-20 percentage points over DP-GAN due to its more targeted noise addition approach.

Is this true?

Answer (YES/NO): NO